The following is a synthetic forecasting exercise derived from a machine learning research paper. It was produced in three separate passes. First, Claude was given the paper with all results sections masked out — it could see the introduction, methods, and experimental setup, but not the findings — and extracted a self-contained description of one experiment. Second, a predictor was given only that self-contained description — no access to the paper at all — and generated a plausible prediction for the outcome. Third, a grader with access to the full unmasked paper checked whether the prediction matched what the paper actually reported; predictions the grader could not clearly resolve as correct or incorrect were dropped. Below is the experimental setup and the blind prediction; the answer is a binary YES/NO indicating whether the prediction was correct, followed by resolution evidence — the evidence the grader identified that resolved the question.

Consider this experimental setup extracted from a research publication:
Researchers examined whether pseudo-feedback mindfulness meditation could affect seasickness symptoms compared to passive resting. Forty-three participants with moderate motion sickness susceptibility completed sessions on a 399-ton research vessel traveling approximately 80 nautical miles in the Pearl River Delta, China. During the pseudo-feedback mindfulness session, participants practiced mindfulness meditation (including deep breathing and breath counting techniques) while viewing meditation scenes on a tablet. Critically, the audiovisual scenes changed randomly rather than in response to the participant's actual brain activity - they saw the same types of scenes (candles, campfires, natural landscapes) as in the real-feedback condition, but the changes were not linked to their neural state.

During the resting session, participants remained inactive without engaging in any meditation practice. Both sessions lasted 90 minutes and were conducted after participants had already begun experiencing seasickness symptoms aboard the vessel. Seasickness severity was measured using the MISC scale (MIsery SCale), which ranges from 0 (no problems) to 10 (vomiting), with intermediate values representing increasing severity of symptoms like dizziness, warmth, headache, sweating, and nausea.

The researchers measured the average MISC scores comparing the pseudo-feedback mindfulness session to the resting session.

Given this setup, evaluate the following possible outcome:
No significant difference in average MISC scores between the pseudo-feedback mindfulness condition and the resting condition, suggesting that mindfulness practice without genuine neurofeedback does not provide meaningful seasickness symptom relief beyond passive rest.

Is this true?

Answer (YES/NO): YES